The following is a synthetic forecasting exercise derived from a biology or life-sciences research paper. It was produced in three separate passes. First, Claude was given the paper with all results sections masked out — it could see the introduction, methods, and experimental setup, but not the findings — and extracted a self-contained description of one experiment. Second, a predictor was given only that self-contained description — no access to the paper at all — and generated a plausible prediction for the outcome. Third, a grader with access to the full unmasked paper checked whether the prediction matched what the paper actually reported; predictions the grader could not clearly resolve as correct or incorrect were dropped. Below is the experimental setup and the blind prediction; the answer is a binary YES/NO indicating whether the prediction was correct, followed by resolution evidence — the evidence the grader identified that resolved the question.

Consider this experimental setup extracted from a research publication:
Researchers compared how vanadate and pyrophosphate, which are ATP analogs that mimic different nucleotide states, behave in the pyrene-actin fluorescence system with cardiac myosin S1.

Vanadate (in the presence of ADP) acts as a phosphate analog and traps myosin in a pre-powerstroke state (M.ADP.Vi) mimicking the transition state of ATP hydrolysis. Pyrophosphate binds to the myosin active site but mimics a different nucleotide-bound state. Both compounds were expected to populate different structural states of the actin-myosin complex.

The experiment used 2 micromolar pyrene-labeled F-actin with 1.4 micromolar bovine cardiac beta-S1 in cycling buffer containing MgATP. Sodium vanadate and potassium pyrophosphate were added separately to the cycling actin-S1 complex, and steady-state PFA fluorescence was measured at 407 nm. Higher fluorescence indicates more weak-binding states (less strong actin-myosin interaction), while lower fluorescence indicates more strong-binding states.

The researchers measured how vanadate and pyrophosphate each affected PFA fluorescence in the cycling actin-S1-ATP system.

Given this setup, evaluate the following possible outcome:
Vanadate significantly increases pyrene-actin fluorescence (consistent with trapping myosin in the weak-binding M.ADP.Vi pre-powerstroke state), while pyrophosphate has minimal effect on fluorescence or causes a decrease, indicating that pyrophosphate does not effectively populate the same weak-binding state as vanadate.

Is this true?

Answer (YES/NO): NO